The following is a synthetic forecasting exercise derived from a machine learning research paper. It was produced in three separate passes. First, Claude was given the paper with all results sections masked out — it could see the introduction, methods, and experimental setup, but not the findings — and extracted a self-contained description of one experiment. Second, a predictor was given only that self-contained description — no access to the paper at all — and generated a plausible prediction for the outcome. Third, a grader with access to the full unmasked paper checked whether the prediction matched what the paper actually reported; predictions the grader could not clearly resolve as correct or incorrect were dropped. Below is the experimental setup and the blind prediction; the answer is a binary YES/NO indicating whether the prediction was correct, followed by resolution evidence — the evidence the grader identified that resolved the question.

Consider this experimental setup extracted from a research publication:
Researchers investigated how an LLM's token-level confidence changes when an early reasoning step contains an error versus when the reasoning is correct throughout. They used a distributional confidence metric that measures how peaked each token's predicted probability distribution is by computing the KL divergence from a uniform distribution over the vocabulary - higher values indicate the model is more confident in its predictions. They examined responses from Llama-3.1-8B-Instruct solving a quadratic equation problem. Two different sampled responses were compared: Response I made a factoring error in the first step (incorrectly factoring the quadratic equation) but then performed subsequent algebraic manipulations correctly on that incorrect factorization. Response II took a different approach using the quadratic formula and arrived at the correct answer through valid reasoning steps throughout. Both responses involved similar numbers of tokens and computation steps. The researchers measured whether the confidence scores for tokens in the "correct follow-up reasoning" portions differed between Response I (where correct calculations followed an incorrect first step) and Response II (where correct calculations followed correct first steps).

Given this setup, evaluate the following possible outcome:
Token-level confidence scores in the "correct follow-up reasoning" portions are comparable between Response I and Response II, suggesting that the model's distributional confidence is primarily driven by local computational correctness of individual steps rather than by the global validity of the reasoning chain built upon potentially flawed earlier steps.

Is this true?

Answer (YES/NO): NO